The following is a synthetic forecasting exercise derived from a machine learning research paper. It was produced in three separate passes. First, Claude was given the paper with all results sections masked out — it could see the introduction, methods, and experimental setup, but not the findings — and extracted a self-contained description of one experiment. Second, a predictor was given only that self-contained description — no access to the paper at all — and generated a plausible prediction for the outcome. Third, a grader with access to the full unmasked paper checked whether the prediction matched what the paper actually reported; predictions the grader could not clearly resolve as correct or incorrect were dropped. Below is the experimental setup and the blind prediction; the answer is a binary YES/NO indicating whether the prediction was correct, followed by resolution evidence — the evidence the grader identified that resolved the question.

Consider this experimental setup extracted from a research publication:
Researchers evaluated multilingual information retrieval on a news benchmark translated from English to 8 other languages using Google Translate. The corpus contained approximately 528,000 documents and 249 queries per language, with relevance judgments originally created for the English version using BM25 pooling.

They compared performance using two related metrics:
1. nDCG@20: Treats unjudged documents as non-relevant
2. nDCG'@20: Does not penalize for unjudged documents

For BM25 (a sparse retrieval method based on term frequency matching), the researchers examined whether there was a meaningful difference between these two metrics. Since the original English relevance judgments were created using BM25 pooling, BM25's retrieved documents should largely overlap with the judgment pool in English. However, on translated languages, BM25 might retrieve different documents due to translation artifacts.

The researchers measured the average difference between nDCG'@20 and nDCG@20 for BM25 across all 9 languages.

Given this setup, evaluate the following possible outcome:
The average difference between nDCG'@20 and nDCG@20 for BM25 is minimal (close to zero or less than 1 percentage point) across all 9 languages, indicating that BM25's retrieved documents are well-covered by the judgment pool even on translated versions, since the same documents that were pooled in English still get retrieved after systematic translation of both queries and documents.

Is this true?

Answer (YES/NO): NO